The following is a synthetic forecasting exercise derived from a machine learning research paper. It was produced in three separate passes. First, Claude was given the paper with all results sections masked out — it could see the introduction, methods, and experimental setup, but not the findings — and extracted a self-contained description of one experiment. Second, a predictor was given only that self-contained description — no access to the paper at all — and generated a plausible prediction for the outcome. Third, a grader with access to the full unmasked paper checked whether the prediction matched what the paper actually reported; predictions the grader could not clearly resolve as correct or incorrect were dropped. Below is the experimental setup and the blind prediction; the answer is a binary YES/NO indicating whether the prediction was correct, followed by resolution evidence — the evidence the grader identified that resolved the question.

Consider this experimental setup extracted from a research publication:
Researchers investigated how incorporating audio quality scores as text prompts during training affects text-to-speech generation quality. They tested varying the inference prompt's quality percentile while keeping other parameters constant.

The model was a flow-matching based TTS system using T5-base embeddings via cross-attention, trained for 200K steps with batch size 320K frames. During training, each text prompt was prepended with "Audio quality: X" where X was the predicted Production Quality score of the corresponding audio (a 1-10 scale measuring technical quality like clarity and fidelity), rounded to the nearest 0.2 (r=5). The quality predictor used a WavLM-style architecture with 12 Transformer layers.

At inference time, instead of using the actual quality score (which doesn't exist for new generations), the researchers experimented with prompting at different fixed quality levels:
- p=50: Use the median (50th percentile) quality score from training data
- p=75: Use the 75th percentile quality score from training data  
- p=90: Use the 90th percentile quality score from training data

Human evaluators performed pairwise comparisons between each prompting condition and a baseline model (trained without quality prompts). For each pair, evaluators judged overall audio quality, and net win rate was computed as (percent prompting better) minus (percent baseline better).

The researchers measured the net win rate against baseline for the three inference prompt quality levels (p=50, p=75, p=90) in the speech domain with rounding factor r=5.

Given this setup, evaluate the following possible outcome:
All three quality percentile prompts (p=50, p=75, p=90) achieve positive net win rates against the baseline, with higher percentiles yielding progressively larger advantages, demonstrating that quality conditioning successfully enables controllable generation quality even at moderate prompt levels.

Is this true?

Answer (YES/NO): YES